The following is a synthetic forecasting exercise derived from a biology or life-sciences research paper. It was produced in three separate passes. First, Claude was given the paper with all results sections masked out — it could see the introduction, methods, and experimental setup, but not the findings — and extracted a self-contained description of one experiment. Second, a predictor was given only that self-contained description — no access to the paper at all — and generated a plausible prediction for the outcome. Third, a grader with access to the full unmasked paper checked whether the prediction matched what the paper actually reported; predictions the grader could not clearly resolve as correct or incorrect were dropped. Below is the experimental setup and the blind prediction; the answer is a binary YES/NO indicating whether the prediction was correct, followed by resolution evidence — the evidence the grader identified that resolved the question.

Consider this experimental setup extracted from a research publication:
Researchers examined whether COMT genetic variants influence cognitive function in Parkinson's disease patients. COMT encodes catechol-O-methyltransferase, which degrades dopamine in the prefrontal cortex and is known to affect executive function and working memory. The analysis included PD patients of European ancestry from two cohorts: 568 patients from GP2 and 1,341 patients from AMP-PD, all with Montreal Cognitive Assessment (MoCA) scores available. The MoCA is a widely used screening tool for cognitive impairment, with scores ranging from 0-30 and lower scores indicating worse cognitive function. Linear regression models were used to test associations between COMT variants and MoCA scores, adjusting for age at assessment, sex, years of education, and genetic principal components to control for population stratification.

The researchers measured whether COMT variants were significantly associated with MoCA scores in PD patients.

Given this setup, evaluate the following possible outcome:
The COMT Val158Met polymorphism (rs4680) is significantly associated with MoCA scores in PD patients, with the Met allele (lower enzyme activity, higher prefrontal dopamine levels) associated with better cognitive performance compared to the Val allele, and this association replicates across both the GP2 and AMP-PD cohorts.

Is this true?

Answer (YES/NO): NO